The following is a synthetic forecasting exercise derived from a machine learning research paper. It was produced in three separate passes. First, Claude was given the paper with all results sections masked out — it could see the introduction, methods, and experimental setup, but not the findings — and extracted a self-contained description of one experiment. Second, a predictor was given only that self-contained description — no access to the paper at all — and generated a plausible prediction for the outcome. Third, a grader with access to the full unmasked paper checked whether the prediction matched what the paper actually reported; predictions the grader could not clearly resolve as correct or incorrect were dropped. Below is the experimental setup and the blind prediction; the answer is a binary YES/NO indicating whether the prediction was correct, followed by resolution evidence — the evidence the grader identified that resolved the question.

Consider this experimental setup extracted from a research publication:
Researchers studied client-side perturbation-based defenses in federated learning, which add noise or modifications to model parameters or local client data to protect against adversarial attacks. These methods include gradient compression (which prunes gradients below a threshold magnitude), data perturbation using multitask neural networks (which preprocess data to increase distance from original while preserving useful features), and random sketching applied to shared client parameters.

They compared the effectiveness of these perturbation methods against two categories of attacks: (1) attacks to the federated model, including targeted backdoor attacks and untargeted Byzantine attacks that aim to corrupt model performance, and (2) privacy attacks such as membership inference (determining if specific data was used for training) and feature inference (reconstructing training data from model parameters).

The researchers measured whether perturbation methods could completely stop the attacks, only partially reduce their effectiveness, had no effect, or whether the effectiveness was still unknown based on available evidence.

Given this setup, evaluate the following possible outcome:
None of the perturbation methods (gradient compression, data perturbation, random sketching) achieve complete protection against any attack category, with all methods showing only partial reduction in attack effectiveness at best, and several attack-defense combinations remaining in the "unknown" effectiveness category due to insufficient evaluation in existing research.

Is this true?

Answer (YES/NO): NO